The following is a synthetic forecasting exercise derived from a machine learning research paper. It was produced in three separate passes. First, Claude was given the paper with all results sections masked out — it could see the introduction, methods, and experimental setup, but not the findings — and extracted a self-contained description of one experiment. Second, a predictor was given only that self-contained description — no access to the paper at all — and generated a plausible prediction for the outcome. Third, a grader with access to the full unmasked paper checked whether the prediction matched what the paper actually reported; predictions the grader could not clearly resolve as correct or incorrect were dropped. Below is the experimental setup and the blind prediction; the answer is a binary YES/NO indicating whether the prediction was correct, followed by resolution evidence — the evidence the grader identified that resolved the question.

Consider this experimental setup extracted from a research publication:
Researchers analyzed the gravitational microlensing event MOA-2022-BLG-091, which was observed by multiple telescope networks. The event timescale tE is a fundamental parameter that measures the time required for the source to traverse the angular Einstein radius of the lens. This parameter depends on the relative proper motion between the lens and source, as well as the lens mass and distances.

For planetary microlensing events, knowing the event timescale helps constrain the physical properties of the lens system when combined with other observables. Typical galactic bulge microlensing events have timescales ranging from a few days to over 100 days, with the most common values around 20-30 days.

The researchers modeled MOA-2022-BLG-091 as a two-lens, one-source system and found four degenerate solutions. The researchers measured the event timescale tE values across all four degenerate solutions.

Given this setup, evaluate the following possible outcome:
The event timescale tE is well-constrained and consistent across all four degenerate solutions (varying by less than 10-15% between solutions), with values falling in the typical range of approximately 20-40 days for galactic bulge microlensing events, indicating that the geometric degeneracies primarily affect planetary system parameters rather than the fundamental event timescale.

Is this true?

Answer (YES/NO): YES